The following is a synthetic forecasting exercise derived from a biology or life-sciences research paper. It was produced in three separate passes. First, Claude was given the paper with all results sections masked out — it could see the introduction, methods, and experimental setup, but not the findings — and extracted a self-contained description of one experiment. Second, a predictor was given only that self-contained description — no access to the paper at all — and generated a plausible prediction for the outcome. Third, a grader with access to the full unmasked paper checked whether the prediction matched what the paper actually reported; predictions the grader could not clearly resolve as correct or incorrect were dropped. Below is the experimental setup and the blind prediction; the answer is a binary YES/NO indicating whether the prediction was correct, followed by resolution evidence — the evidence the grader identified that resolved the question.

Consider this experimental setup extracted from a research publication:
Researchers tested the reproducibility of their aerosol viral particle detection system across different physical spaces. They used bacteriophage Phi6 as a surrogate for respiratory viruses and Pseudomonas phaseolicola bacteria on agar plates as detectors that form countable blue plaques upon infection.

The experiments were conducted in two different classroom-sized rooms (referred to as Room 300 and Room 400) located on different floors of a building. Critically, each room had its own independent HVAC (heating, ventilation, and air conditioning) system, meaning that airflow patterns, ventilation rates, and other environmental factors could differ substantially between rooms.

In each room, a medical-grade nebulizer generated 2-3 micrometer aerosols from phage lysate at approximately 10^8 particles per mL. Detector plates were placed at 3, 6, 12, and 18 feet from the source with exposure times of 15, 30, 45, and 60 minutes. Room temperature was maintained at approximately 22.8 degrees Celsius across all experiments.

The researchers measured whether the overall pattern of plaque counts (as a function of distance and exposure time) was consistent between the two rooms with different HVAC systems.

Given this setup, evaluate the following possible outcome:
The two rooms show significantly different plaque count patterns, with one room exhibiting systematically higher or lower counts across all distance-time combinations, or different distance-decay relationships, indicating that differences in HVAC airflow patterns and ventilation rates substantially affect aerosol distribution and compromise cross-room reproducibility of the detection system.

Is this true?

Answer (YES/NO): NO